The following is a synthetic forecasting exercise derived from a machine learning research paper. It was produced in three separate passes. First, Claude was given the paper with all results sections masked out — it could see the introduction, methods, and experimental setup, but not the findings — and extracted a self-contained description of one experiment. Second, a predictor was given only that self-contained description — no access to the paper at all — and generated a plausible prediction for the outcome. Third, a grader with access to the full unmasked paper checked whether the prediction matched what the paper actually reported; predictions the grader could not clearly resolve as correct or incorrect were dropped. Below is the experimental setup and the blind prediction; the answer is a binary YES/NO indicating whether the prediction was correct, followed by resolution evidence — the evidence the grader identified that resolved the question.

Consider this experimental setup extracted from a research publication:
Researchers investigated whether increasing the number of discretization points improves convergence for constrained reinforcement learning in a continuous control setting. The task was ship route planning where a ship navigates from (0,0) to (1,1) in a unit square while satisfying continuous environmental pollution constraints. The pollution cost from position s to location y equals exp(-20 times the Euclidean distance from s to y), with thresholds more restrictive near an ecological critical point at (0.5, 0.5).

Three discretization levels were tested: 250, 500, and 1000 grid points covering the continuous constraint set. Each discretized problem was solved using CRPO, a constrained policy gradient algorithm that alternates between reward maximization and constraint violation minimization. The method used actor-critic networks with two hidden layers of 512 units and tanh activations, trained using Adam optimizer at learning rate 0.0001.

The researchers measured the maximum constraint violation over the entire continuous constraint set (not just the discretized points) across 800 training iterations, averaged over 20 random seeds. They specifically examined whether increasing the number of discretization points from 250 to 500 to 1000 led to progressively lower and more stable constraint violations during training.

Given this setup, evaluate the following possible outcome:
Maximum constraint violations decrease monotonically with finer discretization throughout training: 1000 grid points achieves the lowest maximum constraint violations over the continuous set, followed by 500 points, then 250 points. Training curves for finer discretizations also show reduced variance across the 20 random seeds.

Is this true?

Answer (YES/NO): NO